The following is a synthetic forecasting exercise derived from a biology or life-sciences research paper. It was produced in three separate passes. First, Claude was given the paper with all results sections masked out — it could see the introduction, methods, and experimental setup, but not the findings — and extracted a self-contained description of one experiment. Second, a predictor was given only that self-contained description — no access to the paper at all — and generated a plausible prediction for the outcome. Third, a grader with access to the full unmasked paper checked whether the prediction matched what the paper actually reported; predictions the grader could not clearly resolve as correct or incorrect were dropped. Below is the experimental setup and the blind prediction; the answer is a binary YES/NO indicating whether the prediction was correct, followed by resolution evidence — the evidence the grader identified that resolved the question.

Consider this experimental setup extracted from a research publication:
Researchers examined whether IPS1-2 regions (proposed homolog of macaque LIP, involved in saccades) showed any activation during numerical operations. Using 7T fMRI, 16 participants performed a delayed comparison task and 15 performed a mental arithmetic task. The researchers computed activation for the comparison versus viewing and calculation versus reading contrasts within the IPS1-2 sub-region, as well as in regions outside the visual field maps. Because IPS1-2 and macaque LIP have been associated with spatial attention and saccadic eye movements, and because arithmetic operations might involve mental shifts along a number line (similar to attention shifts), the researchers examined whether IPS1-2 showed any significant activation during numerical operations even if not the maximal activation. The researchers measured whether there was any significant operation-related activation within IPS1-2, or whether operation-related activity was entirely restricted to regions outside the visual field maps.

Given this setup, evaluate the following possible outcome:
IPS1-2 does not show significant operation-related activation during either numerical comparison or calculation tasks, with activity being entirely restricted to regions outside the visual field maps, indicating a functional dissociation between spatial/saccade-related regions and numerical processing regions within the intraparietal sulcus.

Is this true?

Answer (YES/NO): NO